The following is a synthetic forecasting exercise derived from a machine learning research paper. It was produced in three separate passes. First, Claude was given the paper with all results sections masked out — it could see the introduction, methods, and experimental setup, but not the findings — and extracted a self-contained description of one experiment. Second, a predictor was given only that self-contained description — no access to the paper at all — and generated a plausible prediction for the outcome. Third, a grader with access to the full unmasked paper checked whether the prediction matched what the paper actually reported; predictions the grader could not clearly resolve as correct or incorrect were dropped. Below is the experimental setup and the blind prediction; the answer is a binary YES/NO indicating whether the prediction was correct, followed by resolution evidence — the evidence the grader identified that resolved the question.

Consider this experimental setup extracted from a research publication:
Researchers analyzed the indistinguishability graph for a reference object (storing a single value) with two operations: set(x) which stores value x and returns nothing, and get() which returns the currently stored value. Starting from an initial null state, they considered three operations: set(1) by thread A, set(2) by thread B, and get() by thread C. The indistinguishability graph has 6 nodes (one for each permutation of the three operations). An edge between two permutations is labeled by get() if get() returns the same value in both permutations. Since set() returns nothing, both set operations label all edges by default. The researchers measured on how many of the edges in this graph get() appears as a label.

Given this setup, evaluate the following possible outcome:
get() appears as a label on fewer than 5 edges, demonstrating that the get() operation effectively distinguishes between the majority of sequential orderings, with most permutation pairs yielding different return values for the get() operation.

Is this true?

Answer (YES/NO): YES